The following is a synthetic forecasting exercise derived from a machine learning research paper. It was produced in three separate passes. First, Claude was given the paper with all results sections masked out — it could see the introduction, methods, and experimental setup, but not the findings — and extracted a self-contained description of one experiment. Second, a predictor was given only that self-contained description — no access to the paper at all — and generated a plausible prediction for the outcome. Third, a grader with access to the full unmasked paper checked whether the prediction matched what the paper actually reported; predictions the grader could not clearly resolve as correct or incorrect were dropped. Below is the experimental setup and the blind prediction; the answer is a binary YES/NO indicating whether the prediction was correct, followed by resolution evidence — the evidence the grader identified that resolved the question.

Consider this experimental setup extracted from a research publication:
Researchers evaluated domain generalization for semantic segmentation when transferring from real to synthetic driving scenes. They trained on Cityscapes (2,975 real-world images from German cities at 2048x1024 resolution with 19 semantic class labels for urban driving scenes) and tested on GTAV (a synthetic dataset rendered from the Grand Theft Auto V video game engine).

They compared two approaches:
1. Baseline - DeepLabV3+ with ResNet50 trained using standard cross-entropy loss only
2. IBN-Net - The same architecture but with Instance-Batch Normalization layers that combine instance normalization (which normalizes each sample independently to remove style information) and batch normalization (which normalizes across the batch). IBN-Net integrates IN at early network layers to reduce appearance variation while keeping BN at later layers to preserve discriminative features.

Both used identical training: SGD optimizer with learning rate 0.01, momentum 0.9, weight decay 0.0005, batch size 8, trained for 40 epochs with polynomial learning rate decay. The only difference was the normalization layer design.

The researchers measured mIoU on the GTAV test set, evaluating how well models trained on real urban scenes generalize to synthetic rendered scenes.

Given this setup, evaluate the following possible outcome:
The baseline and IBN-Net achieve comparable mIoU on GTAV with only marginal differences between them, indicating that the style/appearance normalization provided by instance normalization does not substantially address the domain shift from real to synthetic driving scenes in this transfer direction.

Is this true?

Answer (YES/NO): NO